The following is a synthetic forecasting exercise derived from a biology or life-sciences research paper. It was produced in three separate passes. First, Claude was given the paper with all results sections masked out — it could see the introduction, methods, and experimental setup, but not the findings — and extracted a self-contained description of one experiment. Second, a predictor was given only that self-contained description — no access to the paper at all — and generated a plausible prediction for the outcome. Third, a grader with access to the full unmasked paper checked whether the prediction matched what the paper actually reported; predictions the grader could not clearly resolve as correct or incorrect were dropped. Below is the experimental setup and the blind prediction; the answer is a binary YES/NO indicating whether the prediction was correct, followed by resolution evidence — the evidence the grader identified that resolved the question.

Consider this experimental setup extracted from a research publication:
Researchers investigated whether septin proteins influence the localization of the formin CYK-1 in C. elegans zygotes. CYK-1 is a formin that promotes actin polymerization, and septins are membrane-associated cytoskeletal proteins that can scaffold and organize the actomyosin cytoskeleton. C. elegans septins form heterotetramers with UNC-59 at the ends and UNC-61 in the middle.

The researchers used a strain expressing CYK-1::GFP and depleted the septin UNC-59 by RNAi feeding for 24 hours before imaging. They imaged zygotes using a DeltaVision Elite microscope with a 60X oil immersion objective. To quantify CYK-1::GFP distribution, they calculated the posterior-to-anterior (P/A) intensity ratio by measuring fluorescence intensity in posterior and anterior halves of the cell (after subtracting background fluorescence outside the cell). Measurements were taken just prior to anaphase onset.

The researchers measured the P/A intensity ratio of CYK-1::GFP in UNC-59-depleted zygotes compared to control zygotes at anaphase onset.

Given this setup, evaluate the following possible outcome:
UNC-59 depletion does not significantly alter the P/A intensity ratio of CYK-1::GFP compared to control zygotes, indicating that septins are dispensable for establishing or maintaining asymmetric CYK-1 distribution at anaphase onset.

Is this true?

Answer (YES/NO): NO